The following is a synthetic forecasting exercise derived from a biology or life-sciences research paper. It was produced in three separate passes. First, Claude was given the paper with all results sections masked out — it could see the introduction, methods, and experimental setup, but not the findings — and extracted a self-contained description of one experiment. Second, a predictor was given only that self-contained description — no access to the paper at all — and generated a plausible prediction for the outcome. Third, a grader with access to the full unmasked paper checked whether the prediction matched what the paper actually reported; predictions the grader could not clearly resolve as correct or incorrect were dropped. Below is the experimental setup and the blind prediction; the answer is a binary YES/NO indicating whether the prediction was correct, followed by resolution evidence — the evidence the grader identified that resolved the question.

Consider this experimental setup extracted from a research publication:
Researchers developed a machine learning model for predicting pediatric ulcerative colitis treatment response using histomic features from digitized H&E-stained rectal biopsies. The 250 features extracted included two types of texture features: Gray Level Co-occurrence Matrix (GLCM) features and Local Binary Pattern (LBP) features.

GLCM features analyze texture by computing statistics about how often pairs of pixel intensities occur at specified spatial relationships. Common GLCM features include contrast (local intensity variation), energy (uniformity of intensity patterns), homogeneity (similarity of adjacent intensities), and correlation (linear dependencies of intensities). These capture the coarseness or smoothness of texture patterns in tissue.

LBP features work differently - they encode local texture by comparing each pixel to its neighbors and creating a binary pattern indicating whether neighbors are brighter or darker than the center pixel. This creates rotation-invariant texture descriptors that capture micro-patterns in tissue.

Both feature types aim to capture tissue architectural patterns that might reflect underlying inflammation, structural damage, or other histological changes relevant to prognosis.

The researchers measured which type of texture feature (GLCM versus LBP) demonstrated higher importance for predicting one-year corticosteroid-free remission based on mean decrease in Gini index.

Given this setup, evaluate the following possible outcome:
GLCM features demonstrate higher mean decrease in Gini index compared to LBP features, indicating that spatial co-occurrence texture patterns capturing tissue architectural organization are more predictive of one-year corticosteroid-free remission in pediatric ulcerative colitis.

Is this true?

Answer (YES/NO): NO